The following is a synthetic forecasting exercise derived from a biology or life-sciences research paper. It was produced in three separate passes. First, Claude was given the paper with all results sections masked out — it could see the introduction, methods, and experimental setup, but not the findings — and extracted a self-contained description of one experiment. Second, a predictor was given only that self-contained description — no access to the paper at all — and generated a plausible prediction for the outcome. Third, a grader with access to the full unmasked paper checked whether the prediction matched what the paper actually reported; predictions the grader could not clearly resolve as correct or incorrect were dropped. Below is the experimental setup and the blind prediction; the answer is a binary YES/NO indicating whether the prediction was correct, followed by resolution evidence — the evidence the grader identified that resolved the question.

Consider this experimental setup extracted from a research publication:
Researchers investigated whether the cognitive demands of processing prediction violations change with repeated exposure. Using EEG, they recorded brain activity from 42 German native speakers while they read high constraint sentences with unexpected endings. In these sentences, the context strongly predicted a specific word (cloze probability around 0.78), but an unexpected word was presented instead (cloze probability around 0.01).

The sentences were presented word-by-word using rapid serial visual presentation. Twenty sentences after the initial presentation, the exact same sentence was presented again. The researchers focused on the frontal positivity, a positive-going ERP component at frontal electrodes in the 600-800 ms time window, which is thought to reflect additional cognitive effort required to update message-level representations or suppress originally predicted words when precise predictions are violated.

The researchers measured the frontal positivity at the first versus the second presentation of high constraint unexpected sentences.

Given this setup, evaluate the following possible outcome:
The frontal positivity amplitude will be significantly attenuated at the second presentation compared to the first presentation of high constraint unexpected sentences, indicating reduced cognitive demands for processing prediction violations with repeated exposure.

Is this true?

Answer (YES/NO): YES